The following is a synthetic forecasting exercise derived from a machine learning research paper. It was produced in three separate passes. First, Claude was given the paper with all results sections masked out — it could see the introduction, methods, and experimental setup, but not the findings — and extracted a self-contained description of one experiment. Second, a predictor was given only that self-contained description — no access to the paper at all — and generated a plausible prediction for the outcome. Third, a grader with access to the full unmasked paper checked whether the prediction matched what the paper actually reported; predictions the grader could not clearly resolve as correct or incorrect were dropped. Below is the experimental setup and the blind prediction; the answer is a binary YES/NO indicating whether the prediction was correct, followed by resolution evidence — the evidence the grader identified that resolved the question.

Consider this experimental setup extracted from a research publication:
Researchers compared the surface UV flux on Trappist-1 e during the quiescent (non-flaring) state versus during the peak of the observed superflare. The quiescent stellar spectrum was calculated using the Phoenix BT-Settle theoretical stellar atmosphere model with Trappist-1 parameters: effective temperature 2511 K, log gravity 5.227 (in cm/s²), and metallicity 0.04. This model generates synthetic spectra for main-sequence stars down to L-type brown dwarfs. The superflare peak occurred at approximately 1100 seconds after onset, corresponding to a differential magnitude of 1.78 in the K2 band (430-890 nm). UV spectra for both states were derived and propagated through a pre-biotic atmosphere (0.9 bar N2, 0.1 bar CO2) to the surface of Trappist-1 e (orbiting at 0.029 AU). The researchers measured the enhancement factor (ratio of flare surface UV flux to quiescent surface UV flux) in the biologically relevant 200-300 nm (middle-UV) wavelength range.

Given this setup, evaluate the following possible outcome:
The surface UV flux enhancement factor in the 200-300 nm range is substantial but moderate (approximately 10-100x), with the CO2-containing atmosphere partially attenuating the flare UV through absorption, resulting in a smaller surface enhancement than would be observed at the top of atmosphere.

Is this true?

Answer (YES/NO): NO